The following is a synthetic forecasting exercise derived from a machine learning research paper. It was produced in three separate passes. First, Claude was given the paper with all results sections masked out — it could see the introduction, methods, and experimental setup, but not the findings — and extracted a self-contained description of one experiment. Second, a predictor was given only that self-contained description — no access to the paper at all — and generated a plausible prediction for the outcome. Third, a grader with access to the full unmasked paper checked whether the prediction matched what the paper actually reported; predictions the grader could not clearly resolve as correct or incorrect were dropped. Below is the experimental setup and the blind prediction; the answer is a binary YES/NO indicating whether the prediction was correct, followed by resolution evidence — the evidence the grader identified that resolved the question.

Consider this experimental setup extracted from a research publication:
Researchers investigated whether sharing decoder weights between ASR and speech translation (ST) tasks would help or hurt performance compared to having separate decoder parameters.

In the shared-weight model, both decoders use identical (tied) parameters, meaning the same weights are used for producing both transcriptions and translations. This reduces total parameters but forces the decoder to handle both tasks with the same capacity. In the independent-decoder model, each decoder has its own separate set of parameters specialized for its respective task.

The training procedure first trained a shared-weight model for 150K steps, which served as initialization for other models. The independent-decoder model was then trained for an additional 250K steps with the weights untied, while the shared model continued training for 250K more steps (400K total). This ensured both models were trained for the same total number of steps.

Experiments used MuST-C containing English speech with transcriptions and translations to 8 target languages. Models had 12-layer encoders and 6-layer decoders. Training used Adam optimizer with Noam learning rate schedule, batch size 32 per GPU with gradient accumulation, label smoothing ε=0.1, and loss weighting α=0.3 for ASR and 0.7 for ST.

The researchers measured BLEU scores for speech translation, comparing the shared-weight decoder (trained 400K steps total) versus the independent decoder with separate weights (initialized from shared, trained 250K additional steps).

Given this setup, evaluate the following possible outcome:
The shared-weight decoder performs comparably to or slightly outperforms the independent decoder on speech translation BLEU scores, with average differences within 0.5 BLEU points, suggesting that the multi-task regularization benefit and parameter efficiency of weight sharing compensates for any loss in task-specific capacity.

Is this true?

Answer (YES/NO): NO